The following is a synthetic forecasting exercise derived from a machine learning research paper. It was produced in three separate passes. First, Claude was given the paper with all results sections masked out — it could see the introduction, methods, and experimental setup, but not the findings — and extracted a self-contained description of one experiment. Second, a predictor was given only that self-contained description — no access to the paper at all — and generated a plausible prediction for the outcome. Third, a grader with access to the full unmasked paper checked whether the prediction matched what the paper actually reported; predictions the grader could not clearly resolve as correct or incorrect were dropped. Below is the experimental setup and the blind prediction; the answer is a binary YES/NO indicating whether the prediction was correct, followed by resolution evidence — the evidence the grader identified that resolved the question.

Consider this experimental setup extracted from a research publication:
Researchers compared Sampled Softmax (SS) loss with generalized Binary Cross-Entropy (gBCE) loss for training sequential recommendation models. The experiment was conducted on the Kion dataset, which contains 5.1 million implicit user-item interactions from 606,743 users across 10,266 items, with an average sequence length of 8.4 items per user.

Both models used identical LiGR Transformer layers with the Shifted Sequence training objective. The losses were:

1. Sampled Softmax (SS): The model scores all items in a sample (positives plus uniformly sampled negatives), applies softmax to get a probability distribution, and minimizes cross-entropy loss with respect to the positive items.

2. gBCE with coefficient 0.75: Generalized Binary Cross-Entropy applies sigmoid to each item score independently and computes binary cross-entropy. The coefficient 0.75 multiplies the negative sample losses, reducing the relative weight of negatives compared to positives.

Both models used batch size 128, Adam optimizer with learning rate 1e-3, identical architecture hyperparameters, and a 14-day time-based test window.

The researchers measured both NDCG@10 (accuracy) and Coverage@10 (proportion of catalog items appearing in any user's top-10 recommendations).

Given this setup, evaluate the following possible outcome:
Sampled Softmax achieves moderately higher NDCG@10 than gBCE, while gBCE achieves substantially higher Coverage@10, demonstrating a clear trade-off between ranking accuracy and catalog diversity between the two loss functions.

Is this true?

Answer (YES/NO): NO